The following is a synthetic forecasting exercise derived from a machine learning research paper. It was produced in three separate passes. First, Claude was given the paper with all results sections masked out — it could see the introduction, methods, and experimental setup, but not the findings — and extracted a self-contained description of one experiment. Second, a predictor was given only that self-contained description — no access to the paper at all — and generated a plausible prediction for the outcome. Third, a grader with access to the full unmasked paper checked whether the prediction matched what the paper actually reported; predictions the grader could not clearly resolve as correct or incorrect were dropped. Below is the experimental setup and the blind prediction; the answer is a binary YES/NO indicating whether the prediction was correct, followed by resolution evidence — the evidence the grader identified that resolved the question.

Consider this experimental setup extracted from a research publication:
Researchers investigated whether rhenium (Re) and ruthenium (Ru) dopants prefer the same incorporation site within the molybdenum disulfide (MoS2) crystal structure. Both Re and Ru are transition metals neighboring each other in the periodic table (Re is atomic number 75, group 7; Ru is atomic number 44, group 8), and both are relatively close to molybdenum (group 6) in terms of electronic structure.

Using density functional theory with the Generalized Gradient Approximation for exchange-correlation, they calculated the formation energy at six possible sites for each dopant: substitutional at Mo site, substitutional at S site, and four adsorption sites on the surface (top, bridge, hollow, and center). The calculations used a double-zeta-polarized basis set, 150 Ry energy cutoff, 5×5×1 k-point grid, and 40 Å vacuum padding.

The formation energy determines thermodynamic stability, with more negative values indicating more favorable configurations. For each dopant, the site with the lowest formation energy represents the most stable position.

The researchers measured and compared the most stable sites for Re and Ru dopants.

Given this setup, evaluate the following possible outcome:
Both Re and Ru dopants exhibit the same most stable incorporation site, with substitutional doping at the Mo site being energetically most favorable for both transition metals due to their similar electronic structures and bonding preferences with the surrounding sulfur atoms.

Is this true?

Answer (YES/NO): NO